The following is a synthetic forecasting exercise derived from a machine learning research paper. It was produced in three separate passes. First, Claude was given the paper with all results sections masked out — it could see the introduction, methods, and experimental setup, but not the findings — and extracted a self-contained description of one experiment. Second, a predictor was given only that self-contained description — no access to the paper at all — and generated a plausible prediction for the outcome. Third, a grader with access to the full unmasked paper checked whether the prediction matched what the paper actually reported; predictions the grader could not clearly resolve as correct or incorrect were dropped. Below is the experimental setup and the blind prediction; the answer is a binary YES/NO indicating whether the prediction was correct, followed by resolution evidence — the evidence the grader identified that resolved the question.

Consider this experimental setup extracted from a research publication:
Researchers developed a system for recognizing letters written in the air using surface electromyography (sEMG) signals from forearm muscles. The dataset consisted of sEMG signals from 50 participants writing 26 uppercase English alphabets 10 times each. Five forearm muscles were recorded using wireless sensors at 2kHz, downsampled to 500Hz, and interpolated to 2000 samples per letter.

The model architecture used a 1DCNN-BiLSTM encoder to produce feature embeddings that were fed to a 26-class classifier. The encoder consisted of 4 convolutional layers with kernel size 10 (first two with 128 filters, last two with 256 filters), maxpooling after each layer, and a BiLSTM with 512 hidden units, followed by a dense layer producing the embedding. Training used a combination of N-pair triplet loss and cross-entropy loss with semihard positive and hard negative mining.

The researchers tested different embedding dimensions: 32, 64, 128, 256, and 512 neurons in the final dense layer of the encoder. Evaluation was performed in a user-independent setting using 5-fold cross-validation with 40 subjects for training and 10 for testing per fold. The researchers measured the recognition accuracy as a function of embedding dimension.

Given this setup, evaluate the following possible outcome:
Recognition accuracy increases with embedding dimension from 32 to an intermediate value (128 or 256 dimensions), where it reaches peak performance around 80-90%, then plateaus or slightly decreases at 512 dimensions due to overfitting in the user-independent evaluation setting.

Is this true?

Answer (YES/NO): NO